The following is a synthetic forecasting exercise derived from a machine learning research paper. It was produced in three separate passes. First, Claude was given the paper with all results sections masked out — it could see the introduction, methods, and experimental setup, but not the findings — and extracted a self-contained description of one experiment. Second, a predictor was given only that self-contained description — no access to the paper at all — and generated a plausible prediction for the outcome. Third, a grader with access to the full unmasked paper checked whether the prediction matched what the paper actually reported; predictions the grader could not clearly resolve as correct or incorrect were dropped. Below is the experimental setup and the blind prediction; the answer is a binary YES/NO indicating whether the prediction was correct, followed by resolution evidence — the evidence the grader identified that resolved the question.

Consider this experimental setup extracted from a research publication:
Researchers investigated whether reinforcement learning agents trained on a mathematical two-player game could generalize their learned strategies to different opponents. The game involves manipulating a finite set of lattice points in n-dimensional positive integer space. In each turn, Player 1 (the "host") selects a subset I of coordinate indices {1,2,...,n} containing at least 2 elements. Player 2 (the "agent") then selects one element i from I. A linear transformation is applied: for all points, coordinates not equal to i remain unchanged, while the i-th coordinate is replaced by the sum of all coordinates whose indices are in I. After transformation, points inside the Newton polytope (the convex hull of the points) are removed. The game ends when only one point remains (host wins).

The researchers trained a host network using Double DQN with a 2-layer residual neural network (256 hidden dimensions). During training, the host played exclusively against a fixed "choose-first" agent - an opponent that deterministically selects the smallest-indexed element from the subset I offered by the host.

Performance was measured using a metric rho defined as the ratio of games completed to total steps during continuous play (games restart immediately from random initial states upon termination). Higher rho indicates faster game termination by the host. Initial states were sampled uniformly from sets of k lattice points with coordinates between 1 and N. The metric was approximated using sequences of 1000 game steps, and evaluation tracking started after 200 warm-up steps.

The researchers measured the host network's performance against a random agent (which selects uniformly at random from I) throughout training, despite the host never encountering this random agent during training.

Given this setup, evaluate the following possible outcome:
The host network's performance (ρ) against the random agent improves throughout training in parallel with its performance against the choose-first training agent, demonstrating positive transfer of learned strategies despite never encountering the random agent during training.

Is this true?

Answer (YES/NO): YES